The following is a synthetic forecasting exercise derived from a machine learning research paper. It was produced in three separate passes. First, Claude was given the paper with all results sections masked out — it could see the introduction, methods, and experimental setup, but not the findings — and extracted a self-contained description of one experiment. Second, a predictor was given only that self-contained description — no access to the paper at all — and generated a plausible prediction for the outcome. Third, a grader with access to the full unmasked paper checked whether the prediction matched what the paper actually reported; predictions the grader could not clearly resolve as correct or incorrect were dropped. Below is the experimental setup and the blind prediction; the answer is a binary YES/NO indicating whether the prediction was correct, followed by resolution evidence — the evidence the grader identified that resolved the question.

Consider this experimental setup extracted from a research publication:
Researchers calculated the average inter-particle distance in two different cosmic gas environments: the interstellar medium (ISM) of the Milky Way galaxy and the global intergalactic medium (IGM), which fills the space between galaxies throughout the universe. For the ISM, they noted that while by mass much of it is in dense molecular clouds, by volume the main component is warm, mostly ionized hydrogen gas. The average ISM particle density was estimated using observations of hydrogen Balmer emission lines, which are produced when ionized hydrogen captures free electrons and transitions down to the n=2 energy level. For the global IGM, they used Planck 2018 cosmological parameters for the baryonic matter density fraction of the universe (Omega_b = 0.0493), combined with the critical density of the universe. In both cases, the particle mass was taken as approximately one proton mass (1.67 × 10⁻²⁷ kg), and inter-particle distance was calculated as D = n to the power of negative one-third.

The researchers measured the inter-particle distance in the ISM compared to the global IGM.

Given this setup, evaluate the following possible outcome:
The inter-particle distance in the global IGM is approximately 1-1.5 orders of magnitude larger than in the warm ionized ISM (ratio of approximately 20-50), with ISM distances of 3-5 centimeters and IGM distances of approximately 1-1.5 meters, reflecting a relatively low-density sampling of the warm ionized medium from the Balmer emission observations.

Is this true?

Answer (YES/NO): NO